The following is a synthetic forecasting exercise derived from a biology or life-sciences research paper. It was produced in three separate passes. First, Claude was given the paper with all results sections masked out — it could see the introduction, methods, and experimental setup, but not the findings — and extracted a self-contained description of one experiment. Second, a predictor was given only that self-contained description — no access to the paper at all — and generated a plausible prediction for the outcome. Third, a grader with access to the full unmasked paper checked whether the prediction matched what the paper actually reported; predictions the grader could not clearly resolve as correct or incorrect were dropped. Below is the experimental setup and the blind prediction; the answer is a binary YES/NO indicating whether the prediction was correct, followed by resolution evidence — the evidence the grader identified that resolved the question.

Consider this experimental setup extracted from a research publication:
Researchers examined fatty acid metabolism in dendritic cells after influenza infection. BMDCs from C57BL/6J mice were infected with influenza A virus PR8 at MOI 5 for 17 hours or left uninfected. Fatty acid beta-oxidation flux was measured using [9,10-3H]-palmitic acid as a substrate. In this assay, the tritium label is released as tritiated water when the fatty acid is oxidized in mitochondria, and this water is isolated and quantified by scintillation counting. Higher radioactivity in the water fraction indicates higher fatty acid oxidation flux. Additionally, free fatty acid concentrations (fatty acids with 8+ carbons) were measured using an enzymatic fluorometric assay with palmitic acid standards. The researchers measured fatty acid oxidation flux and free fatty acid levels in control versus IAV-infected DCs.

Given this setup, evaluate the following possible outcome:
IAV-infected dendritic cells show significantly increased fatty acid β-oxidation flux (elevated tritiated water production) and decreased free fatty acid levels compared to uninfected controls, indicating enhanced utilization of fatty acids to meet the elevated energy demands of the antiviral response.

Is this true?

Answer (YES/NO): NO